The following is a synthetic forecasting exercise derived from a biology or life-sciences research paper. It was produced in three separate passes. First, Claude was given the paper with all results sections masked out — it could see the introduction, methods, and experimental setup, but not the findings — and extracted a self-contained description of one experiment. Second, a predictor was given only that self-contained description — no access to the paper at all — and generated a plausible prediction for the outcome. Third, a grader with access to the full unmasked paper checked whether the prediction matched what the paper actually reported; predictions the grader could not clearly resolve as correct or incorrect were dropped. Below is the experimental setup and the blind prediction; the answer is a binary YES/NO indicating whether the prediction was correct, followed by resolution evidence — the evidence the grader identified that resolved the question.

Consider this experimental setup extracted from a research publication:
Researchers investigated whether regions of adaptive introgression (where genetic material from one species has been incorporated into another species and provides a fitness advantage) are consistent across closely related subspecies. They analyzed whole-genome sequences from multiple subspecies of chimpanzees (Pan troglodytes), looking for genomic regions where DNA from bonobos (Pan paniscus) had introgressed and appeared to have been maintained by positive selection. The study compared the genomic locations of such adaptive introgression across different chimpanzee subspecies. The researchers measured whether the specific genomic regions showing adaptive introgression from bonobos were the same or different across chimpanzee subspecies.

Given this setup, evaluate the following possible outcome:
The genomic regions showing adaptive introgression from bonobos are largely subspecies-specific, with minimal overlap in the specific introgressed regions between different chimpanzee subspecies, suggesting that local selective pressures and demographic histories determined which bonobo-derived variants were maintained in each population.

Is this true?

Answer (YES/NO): YES